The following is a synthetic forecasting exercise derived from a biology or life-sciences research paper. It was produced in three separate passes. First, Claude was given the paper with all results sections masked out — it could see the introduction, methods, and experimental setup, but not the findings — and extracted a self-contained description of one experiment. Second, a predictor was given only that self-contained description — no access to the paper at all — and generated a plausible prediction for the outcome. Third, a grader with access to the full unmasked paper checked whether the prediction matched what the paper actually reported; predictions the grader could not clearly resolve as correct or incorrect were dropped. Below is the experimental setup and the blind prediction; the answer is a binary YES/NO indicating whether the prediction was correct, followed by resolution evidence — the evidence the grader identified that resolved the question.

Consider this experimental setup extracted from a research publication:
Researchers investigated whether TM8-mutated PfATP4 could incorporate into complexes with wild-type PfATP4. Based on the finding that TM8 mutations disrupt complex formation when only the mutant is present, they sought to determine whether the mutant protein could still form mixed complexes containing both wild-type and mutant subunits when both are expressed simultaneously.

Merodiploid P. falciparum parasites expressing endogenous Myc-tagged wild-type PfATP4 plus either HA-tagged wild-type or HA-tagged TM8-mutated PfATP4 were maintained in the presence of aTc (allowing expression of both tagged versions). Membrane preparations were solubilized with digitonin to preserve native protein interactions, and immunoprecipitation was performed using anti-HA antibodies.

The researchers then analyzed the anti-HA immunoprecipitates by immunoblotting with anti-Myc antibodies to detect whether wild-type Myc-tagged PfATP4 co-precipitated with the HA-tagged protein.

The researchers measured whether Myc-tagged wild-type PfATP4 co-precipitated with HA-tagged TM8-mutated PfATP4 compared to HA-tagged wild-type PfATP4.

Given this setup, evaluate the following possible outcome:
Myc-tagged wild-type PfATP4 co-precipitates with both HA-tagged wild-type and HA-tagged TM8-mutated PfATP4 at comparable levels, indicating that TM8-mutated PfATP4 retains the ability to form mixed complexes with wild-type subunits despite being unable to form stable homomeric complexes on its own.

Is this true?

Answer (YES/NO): NO